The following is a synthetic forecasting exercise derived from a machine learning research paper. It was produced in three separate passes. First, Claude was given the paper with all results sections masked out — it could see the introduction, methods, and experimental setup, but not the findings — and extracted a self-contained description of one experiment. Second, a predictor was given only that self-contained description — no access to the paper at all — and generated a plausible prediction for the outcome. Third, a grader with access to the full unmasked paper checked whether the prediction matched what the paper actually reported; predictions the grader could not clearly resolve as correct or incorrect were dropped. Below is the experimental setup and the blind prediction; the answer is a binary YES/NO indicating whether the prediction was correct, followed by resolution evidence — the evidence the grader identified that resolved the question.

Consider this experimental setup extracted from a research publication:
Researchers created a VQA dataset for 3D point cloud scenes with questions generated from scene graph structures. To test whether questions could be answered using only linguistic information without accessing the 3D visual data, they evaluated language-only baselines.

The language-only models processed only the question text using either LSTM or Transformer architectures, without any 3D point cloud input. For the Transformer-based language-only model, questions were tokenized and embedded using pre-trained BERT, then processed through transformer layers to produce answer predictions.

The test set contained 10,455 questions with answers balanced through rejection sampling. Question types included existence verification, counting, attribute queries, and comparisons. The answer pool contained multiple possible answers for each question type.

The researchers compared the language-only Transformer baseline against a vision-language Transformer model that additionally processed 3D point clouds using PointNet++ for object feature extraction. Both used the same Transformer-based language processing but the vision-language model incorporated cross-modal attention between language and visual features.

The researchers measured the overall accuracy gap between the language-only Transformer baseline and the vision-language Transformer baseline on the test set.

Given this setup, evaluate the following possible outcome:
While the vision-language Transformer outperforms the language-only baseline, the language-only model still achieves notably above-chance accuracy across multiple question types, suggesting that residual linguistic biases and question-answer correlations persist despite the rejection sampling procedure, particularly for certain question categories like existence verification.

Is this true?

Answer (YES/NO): YES